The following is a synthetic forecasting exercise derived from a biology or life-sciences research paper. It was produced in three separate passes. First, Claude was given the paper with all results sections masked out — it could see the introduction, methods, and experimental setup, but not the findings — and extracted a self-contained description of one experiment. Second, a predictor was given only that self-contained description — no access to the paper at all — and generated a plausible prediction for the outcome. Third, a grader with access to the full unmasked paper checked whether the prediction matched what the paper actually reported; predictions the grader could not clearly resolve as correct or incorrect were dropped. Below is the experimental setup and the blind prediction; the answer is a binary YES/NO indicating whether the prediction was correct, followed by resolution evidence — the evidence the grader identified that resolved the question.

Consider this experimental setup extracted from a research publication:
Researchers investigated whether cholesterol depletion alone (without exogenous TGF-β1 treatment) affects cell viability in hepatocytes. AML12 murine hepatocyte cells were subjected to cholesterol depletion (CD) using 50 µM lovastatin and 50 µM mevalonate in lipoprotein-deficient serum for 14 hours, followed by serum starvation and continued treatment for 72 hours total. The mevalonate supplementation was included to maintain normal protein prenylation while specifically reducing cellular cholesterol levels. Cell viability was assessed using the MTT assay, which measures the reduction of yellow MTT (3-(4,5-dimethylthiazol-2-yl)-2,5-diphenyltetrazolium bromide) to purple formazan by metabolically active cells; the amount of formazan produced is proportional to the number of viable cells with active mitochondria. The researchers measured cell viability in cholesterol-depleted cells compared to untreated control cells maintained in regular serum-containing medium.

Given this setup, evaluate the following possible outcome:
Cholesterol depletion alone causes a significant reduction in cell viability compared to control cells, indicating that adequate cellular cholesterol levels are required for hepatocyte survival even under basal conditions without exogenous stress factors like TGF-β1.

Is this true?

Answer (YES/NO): YES